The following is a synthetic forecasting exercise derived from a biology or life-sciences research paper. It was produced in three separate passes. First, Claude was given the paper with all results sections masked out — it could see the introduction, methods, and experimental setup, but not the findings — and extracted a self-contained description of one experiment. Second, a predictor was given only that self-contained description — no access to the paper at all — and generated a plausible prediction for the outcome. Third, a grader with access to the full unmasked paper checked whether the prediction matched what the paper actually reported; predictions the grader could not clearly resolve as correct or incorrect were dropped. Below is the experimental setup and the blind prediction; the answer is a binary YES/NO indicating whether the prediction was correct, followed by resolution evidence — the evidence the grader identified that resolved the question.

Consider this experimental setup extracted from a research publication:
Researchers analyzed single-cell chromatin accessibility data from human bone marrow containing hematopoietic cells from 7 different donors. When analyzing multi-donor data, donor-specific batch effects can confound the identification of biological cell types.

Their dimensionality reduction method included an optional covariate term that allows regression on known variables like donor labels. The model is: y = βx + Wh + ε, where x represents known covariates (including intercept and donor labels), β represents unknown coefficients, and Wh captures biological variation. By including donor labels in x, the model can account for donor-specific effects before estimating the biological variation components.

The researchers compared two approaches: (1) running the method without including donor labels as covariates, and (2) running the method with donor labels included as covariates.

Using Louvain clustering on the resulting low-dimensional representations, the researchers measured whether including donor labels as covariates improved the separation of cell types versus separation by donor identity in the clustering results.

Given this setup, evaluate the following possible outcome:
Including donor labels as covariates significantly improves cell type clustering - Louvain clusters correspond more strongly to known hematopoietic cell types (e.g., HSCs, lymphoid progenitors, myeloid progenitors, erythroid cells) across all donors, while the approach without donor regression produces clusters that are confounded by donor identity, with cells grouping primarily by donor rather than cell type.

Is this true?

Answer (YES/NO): YES